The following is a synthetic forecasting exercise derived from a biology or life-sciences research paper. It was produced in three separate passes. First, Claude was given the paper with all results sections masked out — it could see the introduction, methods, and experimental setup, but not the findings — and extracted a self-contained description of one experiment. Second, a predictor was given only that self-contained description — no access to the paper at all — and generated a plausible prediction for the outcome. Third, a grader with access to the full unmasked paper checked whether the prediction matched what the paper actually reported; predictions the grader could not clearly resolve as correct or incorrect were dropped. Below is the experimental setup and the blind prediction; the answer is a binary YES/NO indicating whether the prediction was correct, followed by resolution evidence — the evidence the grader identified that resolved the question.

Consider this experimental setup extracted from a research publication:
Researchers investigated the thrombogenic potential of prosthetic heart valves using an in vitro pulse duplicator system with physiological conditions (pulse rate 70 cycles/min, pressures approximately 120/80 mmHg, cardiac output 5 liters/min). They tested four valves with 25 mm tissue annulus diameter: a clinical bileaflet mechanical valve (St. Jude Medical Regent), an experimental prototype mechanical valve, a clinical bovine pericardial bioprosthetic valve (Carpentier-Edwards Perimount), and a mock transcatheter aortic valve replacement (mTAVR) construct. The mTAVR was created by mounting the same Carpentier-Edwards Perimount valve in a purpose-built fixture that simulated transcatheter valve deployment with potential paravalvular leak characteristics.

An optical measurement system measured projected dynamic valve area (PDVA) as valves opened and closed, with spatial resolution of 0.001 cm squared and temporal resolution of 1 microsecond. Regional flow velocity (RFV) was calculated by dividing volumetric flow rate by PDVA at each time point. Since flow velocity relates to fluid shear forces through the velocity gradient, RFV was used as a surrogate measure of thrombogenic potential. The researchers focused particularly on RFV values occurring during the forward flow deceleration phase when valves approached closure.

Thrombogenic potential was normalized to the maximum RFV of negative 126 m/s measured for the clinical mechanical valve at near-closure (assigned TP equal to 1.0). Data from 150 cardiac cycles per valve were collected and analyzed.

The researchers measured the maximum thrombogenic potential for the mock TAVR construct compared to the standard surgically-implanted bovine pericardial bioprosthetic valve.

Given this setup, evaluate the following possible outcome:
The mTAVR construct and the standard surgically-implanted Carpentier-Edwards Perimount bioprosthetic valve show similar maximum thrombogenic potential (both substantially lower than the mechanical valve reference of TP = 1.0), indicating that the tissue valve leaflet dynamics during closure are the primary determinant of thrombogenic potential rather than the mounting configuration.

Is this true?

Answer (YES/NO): NO